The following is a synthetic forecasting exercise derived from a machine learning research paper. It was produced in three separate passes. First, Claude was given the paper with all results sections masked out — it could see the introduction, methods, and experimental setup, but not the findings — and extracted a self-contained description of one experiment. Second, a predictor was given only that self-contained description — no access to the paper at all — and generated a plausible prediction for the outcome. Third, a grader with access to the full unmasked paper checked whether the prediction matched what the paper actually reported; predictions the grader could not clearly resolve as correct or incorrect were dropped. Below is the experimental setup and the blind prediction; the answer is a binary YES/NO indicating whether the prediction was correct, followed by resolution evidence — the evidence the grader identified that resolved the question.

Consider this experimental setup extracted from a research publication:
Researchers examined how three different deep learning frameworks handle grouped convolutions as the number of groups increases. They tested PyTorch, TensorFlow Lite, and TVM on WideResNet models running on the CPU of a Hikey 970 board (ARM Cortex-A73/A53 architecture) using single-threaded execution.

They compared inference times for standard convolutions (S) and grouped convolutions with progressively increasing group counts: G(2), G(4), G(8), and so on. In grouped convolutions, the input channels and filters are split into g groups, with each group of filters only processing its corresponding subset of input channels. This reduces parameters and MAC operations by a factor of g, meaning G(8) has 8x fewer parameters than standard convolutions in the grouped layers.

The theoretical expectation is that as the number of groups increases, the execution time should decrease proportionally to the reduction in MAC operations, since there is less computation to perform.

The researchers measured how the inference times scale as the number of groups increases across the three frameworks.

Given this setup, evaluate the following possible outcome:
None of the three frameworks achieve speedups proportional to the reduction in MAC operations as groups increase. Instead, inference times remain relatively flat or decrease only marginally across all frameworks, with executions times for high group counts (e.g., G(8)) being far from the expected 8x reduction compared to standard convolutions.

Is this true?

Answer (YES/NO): NO